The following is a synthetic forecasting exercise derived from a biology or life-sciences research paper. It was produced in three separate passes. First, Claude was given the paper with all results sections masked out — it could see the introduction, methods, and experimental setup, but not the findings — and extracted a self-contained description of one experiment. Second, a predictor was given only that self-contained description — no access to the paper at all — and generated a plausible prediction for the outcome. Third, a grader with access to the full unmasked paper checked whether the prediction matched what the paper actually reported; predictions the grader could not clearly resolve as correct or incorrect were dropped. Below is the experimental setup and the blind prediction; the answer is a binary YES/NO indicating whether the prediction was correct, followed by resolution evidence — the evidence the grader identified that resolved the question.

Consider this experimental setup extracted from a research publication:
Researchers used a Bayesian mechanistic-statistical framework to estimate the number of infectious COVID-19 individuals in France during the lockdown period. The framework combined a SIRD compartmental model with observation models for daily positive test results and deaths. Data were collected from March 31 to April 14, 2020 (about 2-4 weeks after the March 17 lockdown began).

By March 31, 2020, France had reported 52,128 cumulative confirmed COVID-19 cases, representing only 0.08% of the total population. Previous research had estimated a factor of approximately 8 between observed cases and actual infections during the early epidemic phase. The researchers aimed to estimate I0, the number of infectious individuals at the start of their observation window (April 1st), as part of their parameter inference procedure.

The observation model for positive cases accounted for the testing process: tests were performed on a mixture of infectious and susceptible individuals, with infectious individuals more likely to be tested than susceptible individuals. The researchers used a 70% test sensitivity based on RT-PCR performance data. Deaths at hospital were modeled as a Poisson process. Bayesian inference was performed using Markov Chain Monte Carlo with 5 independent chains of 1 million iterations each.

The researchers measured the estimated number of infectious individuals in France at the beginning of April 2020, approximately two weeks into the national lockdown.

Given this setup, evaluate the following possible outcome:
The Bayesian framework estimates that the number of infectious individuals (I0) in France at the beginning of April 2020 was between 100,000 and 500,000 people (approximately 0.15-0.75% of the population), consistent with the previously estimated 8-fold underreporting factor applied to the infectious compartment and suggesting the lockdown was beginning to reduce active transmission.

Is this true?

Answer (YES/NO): NO